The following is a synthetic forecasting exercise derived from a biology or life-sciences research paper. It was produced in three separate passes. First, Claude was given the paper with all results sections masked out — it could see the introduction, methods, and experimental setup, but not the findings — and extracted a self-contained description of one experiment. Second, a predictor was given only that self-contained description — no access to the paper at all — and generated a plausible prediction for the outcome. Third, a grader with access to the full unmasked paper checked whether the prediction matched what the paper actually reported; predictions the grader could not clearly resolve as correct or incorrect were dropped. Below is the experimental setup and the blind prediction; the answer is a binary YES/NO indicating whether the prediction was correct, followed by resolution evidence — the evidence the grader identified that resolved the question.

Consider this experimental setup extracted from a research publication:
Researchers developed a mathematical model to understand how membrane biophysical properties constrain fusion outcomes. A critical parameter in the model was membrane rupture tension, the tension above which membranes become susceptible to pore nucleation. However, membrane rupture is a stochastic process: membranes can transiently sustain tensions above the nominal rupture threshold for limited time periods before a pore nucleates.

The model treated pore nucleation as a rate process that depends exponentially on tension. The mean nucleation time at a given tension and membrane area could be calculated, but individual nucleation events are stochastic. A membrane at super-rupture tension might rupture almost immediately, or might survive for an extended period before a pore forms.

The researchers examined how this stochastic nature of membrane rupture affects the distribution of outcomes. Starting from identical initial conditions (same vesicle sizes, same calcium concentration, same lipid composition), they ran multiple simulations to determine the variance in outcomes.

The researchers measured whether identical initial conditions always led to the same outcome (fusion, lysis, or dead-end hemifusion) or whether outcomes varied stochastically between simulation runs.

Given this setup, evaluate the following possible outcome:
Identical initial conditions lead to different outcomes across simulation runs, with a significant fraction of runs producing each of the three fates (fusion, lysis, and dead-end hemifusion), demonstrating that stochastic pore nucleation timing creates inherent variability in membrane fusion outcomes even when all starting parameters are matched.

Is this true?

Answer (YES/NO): YES